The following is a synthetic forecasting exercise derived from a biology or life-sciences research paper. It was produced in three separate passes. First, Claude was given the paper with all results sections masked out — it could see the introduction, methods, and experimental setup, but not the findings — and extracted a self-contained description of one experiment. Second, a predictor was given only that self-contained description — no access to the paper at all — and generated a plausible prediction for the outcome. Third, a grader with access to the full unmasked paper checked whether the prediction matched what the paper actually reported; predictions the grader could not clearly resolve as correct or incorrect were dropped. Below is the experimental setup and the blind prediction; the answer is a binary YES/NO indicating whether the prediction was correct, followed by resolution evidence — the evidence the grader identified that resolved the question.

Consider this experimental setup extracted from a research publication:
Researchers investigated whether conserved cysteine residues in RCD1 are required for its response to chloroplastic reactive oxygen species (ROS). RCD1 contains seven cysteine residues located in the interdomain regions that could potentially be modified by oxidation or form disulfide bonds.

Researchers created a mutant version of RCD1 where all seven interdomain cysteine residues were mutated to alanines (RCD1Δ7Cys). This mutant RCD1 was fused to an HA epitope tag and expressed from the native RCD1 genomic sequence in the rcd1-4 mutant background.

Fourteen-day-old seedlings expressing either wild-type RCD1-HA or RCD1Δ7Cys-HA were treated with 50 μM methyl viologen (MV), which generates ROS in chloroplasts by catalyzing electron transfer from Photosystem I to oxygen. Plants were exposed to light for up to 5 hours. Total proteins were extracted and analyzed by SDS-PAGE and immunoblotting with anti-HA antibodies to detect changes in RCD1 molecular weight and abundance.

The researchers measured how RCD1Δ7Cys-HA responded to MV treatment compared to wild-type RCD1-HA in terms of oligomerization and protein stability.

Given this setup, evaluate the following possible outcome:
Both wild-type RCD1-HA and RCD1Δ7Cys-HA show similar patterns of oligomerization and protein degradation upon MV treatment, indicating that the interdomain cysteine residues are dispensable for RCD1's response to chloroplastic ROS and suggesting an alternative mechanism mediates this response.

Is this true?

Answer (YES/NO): NO